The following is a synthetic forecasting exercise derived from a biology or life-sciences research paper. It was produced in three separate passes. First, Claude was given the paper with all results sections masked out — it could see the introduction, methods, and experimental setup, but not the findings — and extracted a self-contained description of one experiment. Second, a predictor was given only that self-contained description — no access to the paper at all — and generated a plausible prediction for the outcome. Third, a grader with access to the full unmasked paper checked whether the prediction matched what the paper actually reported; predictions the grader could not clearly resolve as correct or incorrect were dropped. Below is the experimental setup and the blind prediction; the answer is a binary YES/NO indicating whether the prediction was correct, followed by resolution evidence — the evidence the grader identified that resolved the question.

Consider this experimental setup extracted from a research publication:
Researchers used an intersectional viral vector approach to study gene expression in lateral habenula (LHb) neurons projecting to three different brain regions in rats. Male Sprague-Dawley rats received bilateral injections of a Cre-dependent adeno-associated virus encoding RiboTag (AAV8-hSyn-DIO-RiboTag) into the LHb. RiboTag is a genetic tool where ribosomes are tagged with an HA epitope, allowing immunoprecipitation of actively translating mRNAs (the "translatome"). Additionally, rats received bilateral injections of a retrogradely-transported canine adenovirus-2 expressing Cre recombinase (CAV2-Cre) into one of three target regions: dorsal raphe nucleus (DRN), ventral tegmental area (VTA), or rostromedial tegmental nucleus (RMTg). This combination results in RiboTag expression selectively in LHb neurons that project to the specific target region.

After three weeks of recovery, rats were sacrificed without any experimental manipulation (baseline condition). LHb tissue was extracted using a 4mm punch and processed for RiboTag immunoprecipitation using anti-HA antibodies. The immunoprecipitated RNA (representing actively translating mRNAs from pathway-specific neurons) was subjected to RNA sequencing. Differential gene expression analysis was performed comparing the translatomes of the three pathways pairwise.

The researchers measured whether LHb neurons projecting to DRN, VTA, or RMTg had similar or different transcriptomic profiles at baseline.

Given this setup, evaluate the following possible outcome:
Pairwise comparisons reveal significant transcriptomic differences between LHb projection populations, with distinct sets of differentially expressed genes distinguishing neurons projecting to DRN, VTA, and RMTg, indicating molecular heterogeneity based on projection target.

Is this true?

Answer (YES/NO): NO